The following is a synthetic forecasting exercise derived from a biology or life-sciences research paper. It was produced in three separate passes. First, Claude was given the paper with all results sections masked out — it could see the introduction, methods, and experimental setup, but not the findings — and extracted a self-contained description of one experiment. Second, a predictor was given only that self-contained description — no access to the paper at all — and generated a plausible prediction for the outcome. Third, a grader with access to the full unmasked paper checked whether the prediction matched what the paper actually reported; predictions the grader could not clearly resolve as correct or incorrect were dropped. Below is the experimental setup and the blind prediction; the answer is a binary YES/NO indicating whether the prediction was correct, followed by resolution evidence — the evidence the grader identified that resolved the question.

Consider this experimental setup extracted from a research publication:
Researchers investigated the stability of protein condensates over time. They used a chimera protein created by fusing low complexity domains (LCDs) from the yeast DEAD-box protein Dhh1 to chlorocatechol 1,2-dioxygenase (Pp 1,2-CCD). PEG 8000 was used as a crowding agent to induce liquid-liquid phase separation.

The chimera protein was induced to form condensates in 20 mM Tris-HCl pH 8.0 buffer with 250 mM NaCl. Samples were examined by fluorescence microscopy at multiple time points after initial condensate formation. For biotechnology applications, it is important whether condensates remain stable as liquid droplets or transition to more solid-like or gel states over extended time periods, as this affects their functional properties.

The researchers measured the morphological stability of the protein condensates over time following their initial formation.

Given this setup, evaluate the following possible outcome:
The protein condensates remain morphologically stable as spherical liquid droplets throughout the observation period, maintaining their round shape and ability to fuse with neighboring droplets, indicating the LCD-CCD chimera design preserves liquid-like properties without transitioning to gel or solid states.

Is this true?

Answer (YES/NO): NO